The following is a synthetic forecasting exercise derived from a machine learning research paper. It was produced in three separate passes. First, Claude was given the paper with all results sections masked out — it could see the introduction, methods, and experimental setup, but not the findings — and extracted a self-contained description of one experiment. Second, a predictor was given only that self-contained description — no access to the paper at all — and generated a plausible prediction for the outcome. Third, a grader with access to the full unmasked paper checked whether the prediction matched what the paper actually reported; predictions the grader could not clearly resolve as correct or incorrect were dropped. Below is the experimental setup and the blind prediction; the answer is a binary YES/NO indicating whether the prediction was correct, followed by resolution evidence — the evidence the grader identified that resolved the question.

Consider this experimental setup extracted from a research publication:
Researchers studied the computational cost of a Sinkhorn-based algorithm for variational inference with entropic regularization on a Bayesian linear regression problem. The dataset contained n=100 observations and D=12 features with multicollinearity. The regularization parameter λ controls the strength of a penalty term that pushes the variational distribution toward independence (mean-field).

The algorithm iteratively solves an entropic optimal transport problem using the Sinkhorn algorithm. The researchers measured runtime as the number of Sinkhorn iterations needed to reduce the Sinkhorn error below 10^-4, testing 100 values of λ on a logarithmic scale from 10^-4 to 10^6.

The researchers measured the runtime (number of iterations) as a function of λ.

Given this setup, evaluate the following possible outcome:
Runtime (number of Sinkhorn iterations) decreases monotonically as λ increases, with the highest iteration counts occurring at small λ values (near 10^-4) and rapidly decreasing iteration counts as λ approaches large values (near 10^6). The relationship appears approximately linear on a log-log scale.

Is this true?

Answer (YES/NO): NO